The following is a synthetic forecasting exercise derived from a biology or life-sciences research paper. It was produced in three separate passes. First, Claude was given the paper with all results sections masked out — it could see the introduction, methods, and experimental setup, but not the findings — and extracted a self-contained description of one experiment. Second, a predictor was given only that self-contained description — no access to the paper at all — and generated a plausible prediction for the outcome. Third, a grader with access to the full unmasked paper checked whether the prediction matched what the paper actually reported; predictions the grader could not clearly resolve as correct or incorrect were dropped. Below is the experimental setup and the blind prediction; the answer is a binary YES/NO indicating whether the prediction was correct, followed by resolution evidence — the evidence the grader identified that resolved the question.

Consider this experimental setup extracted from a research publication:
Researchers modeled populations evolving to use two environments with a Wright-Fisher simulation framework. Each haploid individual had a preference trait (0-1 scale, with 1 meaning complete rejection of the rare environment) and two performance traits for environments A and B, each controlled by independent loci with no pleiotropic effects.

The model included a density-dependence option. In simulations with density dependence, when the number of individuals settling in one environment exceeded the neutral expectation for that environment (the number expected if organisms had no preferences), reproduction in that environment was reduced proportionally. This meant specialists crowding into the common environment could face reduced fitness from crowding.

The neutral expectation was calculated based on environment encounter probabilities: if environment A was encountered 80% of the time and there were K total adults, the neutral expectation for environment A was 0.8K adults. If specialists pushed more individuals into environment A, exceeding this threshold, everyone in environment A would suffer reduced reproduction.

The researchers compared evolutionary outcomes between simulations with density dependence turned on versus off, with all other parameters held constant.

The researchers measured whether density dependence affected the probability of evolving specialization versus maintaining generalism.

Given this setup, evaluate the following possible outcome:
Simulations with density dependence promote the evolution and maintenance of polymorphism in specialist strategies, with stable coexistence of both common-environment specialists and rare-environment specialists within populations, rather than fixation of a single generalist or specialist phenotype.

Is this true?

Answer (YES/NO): NO